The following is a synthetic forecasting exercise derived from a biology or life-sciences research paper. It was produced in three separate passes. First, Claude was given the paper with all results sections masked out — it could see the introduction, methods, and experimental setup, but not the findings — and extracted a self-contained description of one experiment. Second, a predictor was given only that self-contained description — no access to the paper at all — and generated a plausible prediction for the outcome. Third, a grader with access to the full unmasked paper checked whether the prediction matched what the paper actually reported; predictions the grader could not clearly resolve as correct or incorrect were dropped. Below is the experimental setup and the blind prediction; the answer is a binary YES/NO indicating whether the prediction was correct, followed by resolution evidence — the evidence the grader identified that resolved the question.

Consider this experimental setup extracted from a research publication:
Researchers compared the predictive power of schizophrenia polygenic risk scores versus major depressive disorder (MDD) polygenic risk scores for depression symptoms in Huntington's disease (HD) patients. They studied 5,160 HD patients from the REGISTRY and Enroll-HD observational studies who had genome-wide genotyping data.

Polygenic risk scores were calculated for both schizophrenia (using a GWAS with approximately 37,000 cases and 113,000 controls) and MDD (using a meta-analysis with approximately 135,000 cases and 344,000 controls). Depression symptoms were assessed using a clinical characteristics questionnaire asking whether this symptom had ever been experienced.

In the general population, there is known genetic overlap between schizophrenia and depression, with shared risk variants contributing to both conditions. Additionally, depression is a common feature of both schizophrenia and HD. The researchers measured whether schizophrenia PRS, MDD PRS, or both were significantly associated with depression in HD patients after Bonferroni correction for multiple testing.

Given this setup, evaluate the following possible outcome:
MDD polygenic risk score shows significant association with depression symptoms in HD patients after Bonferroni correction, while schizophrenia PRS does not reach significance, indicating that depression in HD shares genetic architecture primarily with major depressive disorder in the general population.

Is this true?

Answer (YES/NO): NO